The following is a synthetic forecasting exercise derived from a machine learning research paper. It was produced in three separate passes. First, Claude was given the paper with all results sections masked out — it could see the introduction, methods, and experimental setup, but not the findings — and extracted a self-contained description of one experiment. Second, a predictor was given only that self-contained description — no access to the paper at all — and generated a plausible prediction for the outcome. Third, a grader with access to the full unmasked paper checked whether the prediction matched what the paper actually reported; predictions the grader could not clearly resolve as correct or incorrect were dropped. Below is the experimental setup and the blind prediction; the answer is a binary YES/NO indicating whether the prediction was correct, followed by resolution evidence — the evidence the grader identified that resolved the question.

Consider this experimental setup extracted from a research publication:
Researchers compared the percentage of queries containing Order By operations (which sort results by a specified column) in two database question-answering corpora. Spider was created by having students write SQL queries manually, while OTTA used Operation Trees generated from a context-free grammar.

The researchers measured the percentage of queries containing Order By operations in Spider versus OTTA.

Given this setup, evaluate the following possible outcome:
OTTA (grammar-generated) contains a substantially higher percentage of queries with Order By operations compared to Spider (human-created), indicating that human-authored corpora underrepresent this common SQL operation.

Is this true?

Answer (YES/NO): NO